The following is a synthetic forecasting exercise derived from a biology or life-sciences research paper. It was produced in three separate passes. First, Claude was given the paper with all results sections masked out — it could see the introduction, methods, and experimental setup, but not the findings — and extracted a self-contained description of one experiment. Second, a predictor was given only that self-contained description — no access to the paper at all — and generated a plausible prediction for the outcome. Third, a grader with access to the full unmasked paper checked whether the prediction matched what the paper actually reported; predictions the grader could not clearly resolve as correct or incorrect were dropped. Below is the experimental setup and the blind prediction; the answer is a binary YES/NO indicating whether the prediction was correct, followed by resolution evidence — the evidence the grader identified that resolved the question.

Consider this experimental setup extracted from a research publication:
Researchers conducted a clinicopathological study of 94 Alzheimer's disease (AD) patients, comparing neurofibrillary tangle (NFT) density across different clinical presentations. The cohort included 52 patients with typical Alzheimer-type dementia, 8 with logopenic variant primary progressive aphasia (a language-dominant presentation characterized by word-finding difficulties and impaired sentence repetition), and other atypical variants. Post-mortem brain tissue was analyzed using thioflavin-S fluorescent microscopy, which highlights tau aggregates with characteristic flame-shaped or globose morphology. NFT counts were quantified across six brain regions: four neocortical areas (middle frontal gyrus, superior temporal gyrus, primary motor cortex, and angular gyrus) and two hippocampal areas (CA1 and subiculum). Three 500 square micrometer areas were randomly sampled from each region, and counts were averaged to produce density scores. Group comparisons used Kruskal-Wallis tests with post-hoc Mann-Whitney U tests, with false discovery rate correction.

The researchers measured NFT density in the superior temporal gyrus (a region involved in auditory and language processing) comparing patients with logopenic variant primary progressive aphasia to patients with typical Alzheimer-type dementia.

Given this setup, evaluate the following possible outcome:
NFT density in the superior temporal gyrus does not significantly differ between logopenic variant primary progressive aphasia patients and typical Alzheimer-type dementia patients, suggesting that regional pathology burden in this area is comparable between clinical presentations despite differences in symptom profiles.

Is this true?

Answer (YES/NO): NO